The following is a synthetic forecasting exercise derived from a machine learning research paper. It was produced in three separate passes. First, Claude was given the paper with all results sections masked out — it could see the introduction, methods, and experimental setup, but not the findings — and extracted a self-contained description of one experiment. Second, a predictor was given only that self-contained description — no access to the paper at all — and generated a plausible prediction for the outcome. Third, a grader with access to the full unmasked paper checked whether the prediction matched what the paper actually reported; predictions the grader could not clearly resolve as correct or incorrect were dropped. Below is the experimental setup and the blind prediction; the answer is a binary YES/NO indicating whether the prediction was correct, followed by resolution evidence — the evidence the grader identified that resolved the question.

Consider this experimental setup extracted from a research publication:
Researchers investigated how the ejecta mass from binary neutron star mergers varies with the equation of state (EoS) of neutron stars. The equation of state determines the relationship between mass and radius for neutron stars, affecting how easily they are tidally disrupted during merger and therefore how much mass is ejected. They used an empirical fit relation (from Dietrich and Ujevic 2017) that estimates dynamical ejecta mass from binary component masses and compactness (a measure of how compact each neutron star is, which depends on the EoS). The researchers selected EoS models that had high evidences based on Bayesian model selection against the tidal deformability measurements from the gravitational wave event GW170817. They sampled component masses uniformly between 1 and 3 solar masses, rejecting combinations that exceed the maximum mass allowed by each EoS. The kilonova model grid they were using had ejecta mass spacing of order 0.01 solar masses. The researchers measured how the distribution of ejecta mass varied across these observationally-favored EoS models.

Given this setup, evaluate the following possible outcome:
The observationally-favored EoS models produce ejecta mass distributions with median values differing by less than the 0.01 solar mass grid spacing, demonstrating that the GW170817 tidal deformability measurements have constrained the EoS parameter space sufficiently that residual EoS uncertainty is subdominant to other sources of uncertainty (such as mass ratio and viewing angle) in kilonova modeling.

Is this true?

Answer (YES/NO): YES